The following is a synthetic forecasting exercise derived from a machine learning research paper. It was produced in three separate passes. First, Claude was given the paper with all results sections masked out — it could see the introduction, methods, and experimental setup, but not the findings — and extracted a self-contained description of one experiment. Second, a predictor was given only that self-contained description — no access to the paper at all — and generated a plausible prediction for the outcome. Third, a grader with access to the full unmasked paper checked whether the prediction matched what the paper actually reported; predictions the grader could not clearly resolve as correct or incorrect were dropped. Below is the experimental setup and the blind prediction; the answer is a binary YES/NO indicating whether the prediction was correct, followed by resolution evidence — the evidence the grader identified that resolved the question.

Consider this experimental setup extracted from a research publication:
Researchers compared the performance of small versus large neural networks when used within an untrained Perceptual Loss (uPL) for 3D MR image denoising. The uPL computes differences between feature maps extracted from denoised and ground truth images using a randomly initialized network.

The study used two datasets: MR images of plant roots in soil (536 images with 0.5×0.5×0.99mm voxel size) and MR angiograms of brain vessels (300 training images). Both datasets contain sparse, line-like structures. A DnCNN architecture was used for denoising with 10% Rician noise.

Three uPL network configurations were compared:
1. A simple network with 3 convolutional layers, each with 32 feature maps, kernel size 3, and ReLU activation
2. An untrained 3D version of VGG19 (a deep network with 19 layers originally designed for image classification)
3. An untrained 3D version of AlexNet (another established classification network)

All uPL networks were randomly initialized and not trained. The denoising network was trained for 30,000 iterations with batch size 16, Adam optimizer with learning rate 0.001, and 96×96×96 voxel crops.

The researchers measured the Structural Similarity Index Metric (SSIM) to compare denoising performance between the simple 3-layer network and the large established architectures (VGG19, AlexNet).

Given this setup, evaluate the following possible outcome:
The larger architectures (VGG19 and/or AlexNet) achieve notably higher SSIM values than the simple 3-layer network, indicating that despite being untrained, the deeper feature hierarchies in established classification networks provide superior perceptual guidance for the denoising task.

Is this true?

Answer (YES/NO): NO